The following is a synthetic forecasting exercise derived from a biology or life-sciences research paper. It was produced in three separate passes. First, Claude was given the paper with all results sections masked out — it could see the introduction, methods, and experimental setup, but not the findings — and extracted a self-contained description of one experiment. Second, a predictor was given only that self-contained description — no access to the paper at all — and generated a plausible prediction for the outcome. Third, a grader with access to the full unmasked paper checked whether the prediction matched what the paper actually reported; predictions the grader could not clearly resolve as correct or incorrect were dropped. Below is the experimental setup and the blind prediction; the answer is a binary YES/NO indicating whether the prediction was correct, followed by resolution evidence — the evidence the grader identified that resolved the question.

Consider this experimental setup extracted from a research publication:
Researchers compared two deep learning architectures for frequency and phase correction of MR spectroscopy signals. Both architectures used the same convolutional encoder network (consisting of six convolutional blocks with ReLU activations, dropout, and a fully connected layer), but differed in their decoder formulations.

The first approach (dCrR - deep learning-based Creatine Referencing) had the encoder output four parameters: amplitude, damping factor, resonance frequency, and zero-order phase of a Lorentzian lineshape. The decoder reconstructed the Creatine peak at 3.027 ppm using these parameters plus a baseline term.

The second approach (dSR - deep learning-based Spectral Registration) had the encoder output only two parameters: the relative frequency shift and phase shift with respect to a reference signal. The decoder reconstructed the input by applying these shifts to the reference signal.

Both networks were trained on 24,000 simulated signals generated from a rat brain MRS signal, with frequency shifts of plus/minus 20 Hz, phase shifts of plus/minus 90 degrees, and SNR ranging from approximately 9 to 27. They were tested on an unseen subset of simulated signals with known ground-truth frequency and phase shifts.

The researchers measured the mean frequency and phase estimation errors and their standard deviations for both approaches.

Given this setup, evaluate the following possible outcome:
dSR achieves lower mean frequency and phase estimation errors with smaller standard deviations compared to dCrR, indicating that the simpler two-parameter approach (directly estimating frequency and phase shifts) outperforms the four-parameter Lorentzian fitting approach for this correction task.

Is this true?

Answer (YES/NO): NO